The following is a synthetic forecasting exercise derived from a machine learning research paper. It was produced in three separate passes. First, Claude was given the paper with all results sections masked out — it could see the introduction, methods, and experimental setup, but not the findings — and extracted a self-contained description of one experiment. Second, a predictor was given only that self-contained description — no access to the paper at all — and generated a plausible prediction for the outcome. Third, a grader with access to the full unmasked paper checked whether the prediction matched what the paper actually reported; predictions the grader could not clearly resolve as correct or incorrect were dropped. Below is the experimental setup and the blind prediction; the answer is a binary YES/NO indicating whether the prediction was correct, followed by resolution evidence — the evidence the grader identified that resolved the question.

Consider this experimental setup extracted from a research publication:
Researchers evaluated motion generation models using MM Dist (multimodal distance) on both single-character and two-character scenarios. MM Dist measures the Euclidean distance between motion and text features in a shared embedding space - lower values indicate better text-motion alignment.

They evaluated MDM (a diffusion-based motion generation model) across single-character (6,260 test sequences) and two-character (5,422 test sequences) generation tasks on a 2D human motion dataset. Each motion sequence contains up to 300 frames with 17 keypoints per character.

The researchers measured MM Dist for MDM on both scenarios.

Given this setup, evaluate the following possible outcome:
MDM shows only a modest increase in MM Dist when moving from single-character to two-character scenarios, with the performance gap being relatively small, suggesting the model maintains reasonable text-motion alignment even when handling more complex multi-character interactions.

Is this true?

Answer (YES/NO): NO